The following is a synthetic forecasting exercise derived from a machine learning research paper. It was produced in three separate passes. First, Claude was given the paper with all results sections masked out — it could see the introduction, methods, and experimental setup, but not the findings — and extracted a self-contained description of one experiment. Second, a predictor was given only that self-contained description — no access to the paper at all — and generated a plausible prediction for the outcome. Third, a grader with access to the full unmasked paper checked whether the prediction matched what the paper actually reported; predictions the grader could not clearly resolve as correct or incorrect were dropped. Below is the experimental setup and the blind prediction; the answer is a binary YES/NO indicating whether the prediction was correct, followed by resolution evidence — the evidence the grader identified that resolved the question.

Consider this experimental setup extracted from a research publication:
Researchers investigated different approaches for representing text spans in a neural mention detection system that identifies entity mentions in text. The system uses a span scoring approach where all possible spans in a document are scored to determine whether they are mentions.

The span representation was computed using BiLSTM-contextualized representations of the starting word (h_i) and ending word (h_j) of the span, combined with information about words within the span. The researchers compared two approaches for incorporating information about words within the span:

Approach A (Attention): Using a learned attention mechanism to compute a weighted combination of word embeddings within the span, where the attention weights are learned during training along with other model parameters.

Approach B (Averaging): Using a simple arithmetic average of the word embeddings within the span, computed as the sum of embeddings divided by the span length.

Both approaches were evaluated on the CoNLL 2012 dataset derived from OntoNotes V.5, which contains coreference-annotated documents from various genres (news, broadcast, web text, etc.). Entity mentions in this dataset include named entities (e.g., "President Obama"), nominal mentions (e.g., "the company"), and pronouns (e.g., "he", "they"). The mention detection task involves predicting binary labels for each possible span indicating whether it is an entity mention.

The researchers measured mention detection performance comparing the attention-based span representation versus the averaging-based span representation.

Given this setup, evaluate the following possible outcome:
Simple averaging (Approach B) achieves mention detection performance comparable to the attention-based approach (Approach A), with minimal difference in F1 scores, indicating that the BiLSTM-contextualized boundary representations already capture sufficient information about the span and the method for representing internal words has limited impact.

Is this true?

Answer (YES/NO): NO